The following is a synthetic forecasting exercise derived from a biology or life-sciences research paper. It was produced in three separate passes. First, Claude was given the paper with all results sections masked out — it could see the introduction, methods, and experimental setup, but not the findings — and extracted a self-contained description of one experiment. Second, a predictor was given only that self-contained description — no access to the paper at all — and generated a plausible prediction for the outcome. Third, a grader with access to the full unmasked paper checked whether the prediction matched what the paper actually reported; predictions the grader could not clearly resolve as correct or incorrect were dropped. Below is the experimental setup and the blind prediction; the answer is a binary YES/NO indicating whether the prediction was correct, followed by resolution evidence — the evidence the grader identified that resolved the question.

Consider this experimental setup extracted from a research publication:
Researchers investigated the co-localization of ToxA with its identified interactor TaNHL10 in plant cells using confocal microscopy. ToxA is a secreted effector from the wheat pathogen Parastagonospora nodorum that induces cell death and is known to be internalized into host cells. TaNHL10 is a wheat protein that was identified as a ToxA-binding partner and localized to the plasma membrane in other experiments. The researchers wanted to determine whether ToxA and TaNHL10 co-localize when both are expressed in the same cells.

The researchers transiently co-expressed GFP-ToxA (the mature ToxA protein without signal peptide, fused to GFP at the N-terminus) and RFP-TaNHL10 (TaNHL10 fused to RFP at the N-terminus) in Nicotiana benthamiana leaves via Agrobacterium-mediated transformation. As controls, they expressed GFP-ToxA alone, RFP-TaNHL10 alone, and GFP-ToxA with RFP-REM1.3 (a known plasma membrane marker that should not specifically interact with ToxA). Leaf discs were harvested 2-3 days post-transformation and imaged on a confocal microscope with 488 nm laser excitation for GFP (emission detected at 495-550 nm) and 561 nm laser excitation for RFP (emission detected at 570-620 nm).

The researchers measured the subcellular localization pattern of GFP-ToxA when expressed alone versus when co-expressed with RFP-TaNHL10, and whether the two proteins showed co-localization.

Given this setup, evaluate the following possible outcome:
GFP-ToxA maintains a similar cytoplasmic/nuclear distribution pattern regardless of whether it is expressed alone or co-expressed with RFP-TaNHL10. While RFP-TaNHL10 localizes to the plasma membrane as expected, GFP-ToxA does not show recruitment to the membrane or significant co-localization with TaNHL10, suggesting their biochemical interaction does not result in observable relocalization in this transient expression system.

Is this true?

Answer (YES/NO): NO